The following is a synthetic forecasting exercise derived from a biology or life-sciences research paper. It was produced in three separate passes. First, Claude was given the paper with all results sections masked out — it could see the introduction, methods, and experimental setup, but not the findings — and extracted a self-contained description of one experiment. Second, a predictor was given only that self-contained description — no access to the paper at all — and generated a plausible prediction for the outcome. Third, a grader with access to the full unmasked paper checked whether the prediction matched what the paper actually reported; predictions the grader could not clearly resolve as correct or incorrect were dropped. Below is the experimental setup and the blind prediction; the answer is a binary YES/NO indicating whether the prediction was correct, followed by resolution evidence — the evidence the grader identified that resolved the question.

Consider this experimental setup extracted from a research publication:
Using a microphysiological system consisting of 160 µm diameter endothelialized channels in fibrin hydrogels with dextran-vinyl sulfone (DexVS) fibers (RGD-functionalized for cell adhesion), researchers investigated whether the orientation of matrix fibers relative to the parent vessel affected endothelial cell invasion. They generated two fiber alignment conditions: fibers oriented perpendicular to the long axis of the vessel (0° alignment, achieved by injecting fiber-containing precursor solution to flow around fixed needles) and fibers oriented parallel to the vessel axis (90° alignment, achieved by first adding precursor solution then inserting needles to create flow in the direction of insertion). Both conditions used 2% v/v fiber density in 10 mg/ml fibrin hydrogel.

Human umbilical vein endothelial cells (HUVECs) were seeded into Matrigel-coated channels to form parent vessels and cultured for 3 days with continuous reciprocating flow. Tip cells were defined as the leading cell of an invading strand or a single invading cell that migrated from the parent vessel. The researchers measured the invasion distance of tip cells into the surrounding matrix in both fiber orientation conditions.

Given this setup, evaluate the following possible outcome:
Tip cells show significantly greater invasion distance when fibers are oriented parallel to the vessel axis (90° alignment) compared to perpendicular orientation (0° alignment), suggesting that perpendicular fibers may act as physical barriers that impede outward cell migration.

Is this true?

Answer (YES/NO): NO